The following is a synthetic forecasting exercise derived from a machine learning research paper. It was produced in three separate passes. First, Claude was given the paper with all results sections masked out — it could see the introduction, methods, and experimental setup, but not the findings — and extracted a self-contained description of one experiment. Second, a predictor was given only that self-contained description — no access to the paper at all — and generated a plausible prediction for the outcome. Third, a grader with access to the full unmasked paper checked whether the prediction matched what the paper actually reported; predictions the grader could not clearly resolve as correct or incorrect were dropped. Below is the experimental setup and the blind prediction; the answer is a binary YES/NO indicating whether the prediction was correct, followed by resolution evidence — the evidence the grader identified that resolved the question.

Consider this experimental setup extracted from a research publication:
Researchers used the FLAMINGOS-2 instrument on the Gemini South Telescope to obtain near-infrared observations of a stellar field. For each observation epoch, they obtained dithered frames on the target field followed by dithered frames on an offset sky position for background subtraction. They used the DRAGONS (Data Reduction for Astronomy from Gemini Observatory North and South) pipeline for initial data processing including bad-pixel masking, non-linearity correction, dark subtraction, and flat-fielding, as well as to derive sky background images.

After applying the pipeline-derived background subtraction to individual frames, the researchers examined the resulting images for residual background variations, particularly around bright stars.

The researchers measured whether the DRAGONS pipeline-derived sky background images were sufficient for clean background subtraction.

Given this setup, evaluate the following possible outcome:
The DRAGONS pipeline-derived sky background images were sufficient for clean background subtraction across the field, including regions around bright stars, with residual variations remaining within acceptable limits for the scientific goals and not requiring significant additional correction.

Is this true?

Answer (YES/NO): NO